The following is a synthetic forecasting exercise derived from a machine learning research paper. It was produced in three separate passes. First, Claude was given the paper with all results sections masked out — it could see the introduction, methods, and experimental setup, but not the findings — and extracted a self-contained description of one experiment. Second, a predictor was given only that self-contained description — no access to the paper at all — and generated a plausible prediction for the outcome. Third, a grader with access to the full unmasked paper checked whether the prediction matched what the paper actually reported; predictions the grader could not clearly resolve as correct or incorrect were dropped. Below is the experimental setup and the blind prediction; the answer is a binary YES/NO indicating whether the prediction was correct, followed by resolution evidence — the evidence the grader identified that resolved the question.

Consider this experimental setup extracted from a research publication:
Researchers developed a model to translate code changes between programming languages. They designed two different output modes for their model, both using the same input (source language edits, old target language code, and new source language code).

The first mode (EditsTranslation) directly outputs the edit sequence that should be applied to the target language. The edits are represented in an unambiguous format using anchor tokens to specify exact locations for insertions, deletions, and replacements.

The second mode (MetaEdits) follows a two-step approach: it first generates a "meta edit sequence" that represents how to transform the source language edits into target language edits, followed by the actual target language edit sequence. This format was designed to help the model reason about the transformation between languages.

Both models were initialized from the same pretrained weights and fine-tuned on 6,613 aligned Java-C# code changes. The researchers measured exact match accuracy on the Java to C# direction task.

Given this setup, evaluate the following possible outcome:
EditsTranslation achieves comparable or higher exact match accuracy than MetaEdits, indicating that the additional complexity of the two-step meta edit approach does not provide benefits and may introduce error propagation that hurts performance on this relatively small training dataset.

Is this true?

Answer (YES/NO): YES